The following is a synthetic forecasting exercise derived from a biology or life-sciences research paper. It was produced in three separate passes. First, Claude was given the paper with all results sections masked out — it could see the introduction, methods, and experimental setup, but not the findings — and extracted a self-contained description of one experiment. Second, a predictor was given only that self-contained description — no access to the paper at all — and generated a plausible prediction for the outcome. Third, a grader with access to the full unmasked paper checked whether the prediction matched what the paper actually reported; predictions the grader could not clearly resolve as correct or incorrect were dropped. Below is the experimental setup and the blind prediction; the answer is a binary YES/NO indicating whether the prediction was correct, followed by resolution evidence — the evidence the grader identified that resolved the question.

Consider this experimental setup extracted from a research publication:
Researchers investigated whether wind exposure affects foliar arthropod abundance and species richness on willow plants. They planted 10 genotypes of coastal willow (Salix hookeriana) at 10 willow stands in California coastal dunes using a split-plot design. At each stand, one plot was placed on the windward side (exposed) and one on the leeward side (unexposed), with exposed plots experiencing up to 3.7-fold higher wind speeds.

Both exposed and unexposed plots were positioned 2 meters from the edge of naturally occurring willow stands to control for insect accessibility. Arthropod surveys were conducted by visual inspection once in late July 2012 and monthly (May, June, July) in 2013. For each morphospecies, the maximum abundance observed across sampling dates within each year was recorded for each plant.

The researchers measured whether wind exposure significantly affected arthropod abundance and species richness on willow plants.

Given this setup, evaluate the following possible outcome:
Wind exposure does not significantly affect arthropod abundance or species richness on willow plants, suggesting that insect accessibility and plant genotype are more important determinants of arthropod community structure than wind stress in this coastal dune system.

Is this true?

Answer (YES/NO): NO